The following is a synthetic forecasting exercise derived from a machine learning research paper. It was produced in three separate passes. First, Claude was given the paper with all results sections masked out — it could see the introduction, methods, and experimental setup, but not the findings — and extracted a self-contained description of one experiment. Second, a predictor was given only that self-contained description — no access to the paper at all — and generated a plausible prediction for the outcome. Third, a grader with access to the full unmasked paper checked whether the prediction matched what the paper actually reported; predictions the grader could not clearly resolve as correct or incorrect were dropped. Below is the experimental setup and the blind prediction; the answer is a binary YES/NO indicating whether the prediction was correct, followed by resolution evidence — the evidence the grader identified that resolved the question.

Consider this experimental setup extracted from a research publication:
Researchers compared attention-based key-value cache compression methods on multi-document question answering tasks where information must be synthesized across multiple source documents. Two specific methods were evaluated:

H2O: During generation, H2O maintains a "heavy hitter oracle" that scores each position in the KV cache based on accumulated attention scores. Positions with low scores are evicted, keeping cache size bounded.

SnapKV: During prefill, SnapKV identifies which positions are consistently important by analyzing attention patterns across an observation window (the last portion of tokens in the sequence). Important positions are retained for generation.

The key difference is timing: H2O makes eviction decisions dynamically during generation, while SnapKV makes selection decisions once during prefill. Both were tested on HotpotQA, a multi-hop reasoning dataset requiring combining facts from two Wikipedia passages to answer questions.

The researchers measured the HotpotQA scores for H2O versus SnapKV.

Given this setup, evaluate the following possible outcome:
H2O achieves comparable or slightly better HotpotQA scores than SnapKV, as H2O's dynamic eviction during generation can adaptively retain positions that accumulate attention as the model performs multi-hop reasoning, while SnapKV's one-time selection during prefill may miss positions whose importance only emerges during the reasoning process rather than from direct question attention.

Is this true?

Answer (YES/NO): NO